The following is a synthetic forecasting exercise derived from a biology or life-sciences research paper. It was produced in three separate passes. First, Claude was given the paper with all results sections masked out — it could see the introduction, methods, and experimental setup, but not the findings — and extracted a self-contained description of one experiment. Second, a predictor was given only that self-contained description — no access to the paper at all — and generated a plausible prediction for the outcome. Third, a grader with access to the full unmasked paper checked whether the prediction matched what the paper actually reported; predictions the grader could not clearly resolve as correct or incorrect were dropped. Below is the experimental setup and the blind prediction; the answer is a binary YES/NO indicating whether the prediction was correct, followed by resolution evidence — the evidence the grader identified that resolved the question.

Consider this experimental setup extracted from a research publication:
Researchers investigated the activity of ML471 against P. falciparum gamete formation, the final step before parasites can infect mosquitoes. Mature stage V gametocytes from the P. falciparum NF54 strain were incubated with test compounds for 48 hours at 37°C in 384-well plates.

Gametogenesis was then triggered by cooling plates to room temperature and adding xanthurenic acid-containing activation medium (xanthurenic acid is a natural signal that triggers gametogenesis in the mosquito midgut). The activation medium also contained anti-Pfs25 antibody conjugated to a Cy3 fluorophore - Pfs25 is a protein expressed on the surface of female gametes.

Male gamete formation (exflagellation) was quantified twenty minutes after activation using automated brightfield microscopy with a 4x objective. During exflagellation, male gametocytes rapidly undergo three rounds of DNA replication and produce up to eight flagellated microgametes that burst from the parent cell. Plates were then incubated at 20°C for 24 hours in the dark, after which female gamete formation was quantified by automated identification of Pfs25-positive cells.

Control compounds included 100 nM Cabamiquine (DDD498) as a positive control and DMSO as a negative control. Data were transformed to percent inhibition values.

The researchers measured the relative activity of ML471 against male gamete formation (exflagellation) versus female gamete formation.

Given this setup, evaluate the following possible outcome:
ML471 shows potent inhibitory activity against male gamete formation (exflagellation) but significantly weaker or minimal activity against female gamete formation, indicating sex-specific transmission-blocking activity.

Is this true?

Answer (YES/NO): NO